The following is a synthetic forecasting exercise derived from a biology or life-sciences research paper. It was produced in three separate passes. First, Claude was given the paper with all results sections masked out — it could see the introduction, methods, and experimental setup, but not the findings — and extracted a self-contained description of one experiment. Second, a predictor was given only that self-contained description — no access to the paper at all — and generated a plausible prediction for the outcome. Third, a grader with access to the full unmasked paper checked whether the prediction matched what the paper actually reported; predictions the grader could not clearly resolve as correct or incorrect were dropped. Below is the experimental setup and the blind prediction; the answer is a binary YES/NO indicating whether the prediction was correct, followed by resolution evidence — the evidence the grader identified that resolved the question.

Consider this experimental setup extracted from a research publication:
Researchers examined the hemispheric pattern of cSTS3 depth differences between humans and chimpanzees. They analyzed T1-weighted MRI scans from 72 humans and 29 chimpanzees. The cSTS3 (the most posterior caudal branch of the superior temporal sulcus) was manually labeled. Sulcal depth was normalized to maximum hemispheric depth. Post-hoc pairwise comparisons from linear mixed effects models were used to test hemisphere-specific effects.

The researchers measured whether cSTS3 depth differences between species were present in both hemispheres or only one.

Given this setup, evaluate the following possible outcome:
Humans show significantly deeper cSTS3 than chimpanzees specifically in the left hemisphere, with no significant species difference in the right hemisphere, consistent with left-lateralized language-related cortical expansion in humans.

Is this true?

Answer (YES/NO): NO